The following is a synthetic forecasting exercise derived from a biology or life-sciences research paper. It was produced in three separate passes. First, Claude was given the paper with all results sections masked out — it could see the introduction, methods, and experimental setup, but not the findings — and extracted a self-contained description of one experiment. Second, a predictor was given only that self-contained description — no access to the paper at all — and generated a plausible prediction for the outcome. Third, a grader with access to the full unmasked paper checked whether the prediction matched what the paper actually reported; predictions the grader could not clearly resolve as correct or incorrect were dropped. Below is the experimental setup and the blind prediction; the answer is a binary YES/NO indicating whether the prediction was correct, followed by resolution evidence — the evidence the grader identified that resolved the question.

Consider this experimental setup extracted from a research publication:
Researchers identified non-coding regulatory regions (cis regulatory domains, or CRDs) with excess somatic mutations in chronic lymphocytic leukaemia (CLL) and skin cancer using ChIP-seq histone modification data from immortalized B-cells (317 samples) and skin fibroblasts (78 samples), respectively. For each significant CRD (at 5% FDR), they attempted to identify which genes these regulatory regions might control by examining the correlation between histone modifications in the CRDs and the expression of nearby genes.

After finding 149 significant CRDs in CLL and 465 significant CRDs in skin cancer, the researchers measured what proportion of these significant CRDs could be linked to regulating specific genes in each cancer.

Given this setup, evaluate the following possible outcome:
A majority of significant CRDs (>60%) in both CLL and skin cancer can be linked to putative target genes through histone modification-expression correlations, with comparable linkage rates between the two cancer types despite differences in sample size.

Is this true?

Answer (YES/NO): NO